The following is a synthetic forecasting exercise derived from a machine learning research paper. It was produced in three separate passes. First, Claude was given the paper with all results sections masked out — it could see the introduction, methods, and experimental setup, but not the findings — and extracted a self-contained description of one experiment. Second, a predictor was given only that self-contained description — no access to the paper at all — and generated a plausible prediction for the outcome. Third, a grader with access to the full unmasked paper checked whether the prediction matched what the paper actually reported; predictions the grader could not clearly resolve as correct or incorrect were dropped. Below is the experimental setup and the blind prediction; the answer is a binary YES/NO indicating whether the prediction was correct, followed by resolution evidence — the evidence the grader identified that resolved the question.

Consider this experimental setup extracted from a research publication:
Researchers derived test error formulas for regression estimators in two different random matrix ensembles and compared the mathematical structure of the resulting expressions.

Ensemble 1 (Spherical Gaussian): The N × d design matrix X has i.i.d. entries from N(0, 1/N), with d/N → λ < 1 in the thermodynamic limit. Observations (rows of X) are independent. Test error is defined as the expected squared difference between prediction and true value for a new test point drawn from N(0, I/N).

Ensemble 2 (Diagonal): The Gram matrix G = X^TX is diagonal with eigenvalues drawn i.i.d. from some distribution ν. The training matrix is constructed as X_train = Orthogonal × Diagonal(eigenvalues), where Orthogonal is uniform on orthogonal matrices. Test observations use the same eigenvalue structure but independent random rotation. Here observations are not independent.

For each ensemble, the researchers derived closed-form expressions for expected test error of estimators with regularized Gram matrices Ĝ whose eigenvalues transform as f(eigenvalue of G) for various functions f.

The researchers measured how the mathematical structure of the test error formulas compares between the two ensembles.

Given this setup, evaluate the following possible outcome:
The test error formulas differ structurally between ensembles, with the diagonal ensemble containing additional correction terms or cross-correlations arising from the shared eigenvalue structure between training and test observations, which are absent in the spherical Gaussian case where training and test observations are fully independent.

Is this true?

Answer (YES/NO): NO